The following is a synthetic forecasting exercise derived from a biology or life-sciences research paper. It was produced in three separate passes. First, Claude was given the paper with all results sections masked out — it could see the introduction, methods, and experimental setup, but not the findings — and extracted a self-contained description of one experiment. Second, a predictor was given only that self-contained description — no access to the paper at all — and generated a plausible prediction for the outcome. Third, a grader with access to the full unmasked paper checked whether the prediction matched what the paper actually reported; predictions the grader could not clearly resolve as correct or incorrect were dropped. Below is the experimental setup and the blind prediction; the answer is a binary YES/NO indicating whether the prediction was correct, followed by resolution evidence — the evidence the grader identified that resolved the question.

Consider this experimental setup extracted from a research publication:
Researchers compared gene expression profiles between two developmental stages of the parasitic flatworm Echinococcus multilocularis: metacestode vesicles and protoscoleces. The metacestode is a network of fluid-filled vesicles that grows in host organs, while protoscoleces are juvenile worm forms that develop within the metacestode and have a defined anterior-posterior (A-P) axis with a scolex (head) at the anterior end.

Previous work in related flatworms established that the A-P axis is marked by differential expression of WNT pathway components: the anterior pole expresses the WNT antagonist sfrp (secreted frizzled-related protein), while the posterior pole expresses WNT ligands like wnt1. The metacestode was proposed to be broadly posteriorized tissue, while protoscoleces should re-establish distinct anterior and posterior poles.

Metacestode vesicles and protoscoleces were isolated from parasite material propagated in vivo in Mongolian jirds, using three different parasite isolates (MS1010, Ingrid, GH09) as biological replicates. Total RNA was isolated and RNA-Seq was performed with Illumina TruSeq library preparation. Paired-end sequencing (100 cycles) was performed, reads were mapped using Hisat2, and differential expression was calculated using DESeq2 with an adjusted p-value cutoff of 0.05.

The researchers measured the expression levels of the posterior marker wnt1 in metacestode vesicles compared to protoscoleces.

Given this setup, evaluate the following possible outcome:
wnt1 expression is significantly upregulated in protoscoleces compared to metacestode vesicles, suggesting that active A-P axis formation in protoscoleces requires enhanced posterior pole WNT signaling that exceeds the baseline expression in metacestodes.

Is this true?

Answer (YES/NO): NO